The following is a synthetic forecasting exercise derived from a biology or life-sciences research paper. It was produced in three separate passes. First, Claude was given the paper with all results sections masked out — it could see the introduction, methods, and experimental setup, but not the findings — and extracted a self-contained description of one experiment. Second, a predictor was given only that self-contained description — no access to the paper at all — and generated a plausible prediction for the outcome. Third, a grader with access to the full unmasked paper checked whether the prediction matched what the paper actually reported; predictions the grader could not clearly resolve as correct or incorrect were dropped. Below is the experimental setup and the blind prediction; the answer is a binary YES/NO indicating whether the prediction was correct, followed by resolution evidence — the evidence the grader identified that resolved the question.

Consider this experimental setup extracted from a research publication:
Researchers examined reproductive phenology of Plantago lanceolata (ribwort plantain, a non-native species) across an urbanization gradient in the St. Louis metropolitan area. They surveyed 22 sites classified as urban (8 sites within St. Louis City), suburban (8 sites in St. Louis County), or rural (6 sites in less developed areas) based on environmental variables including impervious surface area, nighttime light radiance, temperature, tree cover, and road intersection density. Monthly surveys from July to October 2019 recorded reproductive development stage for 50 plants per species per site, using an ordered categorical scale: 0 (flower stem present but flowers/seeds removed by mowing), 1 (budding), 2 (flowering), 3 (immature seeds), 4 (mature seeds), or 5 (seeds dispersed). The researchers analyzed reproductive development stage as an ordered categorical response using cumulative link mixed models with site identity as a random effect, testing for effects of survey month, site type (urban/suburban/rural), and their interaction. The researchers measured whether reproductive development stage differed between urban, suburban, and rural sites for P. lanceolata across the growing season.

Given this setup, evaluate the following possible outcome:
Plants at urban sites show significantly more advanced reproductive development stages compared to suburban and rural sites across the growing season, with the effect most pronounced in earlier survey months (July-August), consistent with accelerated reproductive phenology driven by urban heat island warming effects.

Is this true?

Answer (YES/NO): NO